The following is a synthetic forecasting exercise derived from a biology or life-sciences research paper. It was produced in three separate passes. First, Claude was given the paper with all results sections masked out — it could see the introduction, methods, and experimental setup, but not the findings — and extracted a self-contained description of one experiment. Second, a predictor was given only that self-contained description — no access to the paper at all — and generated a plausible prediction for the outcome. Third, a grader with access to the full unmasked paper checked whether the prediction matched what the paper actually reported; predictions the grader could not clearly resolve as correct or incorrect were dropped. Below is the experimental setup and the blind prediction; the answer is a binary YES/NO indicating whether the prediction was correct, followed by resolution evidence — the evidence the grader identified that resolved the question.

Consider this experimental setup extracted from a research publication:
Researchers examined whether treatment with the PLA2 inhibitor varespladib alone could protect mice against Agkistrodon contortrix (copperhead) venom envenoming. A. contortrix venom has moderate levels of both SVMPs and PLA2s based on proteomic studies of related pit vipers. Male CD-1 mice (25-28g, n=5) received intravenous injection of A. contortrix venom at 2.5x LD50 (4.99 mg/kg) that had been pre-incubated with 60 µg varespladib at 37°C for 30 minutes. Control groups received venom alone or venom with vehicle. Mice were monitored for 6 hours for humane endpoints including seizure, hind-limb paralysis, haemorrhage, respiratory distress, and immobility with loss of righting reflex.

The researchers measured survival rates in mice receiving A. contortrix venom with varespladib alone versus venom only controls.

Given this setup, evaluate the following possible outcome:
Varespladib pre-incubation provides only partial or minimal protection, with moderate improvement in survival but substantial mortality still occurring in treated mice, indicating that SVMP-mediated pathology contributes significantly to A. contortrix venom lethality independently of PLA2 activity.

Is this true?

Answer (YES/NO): YES